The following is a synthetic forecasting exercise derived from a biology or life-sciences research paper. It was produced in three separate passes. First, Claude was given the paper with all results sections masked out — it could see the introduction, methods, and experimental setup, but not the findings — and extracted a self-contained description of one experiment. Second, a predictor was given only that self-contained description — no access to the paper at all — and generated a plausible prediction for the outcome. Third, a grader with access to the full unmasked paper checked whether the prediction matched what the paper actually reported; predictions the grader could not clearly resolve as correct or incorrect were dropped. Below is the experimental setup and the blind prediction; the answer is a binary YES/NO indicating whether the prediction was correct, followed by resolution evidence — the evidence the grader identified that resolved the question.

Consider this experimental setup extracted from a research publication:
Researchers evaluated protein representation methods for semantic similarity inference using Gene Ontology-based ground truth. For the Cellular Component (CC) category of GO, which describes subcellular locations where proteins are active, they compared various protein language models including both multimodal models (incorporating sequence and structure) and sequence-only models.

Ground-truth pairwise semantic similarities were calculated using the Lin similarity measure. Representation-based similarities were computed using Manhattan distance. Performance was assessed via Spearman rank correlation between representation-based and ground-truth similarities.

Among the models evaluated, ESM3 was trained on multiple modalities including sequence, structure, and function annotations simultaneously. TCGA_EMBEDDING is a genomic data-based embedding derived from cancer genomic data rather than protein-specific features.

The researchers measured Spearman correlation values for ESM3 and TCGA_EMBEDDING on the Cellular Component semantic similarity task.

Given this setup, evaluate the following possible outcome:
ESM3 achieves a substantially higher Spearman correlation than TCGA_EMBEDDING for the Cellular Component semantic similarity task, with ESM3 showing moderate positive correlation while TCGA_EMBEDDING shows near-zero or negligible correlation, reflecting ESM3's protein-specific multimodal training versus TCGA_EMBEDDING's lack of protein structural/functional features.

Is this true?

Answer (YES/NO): NO